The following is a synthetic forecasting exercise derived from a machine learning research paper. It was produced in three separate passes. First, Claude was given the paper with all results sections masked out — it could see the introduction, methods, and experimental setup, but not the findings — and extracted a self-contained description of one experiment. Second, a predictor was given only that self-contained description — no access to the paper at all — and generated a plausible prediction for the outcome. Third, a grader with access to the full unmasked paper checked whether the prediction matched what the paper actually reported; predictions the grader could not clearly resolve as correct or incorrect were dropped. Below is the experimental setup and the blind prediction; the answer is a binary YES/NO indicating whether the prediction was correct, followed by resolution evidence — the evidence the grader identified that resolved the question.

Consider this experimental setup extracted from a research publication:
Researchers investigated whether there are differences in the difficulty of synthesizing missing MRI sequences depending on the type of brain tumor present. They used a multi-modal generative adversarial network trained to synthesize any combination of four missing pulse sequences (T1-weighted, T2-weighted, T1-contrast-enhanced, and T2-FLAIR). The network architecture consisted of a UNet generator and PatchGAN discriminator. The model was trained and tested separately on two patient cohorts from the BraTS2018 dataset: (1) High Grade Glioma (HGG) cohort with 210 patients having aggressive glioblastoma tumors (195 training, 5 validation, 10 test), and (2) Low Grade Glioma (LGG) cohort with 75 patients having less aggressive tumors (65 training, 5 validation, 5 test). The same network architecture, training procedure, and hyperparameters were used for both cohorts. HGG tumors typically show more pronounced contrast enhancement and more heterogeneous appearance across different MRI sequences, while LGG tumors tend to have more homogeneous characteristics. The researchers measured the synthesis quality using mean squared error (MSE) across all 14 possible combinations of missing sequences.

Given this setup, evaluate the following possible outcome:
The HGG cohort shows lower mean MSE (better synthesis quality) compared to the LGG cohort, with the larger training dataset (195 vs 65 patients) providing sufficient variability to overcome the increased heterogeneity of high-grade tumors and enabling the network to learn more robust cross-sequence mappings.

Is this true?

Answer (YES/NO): YES